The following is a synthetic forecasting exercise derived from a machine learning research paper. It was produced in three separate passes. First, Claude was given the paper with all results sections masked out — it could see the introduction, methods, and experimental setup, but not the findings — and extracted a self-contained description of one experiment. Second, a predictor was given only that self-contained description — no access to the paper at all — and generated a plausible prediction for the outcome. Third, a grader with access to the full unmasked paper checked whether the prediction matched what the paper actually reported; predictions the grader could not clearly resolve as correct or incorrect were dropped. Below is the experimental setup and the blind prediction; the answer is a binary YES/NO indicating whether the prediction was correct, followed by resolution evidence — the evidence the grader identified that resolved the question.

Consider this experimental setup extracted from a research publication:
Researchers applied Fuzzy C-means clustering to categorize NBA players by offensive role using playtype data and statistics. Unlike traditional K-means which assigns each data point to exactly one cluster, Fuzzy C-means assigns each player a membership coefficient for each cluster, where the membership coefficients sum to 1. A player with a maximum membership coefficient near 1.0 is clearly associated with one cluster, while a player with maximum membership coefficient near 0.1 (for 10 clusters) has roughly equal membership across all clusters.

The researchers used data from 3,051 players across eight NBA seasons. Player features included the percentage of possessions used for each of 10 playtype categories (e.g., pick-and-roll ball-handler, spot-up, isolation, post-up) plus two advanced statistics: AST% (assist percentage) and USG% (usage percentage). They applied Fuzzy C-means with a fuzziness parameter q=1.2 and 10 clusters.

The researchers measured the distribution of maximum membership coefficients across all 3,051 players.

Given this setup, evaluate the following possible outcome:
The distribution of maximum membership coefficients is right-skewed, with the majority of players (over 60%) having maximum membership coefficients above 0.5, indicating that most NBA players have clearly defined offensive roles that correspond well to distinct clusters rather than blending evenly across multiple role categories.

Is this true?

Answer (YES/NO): YES